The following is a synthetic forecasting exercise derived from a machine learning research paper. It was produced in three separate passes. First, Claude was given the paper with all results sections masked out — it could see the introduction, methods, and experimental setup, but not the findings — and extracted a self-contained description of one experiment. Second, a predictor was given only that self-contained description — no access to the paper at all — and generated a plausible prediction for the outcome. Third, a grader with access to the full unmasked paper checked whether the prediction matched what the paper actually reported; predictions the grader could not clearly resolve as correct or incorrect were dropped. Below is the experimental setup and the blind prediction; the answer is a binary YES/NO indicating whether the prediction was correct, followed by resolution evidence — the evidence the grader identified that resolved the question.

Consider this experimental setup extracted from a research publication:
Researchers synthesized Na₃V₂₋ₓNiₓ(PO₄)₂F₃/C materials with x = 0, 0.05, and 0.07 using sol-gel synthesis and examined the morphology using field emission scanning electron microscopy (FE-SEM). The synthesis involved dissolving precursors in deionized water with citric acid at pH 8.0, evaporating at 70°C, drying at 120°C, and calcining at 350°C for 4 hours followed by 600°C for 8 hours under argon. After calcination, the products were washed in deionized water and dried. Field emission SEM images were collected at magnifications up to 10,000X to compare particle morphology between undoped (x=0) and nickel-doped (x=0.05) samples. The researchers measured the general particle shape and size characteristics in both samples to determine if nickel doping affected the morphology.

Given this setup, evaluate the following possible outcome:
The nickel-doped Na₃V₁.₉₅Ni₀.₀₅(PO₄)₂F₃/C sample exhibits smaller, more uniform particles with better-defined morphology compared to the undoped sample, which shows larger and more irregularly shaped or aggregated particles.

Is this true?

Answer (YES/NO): NO